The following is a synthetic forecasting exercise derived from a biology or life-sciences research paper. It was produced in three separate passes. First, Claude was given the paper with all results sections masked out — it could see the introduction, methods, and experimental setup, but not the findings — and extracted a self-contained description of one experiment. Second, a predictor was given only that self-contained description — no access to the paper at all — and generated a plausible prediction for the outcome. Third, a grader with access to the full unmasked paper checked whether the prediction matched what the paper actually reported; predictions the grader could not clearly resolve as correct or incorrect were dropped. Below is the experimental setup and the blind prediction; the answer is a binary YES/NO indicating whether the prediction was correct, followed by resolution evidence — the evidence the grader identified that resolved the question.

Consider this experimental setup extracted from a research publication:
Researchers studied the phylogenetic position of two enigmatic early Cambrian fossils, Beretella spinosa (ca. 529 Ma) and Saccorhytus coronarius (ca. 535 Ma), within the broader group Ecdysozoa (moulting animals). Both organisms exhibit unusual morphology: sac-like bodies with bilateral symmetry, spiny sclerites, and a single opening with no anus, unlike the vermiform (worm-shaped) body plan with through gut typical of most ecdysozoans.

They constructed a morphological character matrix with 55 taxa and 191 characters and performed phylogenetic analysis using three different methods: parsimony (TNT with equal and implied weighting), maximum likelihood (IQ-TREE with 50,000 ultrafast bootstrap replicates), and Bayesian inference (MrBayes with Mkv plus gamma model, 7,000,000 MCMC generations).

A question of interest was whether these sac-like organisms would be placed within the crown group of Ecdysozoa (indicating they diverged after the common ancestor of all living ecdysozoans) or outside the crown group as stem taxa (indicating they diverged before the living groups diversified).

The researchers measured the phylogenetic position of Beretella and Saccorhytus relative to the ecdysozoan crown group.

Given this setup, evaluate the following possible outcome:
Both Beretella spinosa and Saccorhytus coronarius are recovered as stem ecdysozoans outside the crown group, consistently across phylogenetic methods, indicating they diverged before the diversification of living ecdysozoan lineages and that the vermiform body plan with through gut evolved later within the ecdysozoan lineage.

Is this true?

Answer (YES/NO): YES